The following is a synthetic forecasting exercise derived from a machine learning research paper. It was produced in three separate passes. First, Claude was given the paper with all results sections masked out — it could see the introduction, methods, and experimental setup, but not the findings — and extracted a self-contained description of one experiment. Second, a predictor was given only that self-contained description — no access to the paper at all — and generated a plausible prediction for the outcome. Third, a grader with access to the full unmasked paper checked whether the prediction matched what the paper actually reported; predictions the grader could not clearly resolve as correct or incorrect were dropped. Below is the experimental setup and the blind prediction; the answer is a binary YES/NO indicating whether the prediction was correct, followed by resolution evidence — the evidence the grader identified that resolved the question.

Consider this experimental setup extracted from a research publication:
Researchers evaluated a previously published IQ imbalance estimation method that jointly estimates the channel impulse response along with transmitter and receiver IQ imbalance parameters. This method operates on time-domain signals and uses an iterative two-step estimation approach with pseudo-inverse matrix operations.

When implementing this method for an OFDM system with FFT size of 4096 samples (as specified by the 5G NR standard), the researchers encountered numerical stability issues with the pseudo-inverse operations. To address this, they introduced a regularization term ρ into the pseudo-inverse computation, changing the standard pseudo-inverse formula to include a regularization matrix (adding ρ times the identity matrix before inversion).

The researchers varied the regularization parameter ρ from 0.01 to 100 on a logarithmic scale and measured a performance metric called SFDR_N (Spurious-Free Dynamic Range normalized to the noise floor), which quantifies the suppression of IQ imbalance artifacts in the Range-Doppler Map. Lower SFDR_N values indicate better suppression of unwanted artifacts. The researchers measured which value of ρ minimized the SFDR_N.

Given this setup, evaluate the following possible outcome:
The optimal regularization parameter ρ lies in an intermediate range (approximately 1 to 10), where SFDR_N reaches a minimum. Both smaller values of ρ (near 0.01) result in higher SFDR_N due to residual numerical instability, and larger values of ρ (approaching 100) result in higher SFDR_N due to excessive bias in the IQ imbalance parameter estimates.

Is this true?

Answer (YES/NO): YES